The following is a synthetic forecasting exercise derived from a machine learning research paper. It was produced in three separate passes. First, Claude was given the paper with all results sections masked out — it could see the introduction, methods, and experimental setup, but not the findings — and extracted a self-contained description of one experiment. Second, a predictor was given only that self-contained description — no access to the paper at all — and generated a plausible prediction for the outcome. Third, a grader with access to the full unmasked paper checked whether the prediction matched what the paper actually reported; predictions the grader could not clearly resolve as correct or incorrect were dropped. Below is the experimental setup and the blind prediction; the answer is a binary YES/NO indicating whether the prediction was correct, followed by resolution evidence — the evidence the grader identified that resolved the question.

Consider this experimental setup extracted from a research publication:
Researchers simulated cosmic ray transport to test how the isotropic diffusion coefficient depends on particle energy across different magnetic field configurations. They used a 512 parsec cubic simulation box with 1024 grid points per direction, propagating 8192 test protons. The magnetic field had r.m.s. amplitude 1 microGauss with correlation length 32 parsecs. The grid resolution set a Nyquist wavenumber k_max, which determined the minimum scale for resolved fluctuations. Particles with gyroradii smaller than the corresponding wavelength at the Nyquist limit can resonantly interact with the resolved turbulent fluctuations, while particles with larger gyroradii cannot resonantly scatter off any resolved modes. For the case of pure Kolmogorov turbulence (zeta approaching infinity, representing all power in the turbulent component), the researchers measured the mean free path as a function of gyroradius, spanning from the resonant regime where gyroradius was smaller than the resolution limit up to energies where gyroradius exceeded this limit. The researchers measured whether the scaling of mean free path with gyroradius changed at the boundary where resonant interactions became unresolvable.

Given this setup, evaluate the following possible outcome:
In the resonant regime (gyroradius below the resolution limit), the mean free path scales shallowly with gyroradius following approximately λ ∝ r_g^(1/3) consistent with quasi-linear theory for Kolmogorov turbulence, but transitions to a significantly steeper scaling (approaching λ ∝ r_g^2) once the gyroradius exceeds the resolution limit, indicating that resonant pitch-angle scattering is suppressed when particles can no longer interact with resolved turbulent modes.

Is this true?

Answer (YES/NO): NO